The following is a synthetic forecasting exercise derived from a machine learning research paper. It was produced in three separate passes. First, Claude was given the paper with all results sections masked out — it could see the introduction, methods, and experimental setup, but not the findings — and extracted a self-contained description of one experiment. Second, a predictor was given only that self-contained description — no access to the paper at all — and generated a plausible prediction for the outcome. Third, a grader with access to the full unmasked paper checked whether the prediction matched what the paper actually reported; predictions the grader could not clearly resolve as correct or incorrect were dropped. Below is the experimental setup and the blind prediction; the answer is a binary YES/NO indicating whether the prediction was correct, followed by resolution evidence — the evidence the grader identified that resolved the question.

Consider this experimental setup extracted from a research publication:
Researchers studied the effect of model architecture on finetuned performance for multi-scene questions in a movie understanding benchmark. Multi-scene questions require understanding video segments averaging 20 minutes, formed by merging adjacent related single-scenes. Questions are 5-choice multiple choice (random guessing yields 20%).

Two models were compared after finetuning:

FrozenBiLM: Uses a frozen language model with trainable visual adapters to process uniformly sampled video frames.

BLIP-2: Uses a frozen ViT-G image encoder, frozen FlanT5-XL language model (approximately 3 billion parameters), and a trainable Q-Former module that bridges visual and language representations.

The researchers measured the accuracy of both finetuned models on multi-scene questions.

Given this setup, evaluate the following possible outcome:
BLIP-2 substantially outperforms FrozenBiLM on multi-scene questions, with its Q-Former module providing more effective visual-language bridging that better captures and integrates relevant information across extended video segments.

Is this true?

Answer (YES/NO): YES